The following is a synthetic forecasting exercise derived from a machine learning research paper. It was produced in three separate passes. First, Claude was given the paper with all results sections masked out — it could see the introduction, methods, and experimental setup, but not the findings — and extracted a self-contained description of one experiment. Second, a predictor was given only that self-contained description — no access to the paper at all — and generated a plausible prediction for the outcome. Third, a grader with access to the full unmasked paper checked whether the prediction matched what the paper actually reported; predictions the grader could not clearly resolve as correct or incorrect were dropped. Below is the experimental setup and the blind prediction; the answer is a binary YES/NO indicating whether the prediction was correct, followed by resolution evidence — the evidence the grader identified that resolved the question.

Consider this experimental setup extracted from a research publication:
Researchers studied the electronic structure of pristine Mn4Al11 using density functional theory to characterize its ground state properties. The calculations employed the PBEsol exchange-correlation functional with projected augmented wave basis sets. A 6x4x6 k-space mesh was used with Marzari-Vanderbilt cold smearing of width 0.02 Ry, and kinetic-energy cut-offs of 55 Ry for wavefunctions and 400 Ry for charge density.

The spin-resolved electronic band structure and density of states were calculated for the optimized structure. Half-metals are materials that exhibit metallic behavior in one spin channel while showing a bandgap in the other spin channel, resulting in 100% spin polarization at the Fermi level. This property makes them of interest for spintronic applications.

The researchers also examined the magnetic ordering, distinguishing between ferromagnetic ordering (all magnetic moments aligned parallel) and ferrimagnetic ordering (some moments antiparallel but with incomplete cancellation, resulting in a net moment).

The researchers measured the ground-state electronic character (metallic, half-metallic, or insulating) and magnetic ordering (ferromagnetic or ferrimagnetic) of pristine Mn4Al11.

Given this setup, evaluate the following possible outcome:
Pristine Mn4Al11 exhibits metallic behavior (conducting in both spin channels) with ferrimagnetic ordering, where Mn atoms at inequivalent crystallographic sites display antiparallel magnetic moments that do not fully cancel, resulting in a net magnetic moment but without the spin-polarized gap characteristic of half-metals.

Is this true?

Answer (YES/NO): NO